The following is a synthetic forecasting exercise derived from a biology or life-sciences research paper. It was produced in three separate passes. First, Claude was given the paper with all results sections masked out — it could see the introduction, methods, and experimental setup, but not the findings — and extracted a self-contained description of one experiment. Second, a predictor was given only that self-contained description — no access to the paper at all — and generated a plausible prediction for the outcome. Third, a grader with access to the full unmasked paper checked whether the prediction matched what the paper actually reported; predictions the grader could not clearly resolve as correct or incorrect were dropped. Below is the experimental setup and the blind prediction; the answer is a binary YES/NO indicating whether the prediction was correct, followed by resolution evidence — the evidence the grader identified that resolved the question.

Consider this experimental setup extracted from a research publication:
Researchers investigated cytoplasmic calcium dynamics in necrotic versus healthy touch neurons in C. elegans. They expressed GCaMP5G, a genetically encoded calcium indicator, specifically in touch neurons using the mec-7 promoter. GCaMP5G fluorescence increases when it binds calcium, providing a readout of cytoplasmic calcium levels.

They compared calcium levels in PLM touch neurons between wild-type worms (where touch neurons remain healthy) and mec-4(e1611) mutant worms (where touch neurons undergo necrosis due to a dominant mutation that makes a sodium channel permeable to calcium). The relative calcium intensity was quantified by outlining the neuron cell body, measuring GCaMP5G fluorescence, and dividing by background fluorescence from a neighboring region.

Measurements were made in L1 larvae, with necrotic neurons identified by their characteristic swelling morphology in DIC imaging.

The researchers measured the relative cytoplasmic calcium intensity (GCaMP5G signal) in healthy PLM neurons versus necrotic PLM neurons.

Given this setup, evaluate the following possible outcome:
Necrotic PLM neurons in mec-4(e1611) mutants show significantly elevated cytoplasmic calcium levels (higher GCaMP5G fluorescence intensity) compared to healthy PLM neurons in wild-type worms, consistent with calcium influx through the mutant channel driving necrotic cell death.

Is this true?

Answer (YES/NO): YES